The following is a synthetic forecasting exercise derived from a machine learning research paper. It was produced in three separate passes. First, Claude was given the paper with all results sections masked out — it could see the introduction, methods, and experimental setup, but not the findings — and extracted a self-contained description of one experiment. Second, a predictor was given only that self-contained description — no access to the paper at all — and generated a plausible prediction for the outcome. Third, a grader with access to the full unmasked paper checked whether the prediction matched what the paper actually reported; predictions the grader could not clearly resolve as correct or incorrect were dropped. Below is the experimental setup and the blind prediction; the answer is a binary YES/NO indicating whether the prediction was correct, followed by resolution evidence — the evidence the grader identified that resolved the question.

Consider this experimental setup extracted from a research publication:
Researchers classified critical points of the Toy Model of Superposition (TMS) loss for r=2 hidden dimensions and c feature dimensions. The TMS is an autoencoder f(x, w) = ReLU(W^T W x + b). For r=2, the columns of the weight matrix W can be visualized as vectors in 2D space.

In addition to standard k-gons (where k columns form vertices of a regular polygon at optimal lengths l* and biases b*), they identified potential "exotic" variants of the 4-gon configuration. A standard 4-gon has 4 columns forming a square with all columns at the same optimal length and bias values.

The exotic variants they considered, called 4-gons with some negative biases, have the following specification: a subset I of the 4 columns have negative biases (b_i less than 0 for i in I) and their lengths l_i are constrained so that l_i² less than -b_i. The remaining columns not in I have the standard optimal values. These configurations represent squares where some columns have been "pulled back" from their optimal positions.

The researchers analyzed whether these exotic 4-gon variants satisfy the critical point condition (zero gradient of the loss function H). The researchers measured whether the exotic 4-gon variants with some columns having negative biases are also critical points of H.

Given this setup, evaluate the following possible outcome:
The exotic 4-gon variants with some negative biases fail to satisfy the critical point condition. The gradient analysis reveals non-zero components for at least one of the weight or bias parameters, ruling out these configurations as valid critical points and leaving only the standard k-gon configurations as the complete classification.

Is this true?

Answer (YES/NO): NO